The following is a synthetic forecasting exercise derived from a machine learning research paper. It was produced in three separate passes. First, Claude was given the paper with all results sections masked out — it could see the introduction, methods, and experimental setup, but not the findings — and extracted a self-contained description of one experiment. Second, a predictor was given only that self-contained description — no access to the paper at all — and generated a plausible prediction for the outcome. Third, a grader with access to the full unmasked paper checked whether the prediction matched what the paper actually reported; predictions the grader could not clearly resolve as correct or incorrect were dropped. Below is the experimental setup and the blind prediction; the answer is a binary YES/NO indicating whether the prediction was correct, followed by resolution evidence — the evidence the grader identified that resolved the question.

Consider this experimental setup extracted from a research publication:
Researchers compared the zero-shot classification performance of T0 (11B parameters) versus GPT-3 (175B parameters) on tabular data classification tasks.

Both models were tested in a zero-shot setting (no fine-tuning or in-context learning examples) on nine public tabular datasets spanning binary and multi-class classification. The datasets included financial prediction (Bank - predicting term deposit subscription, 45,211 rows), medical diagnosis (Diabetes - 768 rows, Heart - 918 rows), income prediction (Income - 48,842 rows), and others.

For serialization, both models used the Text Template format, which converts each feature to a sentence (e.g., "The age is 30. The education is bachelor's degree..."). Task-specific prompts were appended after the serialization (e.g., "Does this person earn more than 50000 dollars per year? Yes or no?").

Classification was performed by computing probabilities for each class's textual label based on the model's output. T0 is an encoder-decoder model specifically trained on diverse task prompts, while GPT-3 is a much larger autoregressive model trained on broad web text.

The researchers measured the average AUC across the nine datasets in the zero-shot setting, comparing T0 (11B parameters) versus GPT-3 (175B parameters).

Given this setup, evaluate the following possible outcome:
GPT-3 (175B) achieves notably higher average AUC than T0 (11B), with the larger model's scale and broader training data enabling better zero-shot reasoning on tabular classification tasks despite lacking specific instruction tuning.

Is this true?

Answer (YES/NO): NO